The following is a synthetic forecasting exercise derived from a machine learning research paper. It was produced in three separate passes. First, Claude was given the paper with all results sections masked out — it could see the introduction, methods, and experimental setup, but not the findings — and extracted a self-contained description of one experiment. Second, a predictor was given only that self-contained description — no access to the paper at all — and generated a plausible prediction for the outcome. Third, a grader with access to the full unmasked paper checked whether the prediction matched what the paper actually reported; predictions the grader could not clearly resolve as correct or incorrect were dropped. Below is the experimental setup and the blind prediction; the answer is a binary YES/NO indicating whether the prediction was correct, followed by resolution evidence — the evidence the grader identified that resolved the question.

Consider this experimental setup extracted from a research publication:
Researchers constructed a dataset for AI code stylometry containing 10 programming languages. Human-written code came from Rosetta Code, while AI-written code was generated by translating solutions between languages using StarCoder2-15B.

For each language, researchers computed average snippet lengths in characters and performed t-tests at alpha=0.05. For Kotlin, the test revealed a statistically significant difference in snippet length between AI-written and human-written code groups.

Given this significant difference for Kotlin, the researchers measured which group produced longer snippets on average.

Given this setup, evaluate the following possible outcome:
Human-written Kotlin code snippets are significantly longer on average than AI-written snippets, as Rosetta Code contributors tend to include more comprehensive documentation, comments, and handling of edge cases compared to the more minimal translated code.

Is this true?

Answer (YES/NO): YES